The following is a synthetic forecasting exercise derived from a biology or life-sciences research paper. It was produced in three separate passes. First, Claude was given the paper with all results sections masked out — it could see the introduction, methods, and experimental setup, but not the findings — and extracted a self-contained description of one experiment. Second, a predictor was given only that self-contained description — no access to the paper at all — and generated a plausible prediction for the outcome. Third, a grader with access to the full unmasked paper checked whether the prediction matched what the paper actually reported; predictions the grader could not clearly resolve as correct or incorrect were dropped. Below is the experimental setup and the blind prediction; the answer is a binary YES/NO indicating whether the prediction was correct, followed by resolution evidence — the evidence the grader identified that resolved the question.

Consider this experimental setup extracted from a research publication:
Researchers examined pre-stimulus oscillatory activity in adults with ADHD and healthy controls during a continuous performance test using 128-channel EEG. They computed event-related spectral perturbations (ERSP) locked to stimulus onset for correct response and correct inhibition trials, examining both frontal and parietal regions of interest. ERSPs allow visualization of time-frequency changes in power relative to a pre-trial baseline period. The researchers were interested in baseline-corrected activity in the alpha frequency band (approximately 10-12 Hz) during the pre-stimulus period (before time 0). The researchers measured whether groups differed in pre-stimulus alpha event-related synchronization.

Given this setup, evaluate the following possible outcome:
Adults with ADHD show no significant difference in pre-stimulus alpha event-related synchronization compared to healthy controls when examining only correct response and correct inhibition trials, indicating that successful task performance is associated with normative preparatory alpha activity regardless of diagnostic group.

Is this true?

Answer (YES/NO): NO